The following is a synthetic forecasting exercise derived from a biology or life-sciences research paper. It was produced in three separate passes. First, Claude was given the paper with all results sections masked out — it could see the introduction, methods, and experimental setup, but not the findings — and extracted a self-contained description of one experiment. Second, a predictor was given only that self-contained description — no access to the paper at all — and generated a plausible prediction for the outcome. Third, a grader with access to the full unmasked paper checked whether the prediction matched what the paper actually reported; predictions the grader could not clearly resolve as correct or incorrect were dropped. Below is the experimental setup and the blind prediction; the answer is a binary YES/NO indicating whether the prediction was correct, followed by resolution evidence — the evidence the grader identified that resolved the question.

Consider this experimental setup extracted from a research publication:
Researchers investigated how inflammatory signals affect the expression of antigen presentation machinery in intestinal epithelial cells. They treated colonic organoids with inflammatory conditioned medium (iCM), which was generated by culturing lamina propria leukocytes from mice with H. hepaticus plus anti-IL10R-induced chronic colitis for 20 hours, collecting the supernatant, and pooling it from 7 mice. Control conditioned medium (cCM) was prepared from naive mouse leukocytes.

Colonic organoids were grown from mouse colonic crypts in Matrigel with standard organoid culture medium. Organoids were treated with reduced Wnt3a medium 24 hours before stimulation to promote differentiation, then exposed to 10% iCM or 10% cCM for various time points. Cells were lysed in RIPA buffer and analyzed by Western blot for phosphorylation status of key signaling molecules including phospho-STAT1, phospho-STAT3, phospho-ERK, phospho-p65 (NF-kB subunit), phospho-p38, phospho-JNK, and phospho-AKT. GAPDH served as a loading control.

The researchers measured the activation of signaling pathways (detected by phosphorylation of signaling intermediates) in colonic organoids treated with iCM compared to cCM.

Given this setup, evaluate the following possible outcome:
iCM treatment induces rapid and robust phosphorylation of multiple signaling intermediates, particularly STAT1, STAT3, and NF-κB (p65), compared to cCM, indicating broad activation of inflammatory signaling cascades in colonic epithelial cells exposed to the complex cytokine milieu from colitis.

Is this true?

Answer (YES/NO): NO